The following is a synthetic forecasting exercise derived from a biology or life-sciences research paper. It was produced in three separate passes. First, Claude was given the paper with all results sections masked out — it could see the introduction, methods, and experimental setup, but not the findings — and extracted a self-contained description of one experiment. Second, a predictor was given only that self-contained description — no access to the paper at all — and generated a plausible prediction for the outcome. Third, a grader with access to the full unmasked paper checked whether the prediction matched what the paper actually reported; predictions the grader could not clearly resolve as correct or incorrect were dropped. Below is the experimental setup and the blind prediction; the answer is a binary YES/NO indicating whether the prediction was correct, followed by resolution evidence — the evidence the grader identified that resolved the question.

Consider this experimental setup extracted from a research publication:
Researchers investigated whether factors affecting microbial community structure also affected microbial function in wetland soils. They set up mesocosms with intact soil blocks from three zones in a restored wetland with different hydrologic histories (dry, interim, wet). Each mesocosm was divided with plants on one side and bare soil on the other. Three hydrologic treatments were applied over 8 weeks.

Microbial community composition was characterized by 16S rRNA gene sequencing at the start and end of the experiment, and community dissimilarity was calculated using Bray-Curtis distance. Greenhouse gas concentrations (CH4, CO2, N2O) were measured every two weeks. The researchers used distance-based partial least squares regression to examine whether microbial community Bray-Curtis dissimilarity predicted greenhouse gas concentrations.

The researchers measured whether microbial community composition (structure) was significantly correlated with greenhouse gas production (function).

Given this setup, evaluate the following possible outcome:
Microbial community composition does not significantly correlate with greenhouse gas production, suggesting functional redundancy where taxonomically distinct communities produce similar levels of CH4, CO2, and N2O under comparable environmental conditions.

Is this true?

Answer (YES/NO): NO